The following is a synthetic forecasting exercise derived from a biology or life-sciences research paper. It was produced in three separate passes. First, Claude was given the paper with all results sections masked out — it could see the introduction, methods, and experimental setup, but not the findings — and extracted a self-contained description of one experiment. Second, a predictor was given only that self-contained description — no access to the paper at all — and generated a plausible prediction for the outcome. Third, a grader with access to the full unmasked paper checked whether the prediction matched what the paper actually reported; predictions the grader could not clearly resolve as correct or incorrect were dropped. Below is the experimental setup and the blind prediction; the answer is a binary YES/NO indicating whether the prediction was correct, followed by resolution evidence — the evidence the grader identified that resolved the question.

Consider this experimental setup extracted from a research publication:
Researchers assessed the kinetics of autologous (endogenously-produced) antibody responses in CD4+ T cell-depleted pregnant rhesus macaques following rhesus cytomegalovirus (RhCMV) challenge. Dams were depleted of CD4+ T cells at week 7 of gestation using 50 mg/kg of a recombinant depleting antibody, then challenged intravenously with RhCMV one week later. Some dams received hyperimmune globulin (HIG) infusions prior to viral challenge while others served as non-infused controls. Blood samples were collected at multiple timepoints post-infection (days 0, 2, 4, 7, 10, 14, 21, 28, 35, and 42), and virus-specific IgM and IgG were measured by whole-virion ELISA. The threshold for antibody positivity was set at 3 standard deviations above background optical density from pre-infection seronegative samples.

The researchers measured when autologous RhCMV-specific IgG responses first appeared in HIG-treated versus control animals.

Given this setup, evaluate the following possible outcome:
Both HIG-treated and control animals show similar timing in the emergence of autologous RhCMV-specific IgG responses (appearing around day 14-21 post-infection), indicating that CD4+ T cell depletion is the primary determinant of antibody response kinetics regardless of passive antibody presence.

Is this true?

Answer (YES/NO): NO